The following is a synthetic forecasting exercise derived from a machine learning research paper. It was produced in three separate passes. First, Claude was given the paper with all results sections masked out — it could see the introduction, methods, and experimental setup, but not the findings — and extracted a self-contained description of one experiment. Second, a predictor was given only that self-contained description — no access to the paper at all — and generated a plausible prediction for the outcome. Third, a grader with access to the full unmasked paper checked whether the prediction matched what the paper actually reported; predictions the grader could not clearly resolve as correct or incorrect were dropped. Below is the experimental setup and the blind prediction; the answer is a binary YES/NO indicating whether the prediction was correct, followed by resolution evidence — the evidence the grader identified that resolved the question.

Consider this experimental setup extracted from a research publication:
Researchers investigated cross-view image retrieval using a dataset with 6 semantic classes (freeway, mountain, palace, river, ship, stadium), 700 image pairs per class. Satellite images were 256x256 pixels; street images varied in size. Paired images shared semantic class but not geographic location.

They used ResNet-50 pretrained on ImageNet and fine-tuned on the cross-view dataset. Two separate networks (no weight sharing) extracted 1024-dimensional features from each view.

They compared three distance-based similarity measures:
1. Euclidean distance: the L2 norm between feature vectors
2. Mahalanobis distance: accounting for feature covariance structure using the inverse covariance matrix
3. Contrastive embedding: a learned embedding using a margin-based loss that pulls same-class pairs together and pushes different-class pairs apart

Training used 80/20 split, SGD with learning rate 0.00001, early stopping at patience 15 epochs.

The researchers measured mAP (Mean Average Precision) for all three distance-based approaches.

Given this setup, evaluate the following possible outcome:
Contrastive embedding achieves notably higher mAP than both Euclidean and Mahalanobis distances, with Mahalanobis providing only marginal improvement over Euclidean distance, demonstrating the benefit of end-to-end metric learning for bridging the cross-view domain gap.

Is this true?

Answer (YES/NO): YES